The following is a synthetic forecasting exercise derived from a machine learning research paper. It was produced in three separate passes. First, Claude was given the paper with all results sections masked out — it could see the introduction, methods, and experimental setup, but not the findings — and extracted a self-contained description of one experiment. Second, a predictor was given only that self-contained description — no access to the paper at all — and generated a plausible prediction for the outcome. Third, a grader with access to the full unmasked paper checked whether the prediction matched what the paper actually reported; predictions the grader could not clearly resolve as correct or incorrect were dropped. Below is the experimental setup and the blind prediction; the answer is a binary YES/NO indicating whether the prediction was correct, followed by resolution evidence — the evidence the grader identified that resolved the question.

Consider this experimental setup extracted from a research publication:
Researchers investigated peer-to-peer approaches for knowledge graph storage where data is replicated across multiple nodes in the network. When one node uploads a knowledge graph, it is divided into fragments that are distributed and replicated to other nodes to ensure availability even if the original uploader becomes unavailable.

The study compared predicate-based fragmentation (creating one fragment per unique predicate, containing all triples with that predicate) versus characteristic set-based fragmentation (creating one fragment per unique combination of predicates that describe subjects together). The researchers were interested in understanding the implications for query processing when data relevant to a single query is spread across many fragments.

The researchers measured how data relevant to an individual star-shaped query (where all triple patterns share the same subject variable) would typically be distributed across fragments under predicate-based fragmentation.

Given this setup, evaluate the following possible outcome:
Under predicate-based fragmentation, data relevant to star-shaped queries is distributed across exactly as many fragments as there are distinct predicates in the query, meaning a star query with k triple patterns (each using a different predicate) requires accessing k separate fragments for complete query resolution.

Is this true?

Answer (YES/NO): YES